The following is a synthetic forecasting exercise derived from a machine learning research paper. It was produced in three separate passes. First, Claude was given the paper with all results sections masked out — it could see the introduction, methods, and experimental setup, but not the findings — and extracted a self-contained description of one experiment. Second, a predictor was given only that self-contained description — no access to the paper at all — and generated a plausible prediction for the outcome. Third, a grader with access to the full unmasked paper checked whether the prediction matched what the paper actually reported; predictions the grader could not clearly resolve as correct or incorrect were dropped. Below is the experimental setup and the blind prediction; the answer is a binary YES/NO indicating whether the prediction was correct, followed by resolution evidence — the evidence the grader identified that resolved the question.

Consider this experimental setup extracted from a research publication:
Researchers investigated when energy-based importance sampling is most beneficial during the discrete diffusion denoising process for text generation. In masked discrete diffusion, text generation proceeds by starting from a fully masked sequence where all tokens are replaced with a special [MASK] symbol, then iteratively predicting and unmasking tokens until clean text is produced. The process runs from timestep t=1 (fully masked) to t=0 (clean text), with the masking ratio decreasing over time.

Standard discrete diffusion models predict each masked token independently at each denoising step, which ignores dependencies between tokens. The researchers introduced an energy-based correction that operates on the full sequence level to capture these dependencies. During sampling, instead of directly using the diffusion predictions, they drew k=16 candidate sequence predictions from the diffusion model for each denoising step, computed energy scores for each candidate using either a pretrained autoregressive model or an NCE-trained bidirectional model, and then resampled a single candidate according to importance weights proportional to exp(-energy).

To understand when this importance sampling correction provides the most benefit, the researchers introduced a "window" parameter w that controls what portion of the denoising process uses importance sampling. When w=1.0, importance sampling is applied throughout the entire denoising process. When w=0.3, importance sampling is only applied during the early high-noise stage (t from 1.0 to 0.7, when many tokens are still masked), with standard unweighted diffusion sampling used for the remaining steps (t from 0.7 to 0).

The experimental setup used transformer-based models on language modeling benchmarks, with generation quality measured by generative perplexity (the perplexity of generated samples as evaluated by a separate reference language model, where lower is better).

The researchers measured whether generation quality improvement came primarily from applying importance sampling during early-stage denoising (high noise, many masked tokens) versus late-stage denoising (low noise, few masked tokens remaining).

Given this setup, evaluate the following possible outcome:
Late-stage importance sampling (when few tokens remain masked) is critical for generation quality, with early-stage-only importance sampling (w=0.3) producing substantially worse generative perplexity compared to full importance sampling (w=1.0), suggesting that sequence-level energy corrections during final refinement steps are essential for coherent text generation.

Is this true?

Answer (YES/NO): NO